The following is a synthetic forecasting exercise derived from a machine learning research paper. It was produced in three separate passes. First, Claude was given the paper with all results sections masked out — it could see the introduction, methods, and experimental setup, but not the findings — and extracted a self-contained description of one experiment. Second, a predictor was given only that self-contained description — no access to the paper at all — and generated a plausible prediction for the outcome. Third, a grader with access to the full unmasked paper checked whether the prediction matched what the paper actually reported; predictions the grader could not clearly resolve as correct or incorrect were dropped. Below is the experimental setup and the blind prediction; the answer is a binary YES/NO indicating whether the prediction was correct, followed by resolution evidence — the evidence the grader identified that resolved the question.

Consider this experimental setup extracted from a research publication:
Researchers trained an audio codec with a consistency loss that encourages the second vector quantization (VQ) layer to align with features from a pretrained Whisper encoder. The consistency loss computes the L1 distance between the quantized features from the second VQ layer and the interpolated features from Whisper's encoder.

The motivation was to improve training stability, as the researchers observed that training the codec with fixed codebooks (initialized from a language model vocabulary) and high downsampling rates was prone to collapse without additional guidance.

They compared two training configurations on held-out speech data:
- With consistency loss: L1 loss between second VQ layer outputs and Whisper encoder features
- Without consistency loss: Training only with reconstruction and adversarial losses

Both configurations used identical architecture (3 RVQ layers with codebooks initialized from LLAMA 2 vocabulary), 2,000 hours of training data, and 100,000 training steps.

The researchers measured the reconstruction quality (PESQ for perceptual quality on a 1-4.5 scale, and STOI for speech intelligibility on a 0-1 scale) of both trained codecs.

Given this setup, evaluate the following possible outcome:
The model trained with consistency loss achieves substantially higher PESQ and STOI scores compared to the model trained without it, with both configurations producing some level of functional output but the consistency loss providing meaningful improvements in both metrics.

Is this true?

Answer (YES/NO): NO